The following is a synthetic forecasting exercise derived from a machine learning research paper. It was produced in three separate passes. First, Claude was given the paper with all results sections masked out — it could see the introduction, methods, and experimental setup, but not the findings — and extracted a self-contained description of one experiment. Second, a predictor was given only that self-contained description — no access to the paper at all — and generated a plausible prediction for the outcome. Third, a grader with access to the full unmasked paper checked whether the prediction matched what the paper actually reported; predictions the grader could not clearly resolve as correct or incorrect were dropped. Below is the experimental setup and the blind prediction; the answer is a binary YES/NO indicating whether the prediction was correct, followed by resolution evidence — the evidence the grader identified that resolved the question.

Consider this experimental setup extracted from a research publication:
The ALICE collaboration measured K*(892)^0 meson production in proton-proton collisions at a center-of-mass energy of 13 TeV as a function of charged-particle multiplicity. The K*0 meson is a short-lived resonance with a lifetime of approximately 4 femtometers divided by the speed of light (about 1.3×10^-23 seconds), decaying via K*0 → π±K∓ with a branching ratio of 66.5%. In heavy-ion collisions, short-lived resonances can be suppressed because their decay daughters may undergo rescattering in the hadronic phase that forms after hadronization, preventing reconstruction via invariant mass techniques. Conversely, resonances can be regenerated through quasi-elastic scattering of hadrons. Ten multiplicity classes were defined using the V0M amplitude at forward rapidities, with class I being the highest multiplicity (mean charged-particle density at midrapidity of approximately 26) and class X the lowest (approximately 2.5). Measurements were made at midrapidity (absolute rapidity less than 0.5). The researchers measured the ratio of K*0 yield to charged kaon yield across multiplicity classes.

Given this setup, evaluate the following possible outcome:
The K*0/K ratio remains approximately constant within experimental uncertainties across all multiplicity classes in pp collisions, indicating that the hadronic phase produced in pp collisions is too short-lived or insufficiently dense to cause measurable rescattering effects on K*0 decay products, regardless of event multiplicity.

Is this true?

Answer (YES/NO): NO